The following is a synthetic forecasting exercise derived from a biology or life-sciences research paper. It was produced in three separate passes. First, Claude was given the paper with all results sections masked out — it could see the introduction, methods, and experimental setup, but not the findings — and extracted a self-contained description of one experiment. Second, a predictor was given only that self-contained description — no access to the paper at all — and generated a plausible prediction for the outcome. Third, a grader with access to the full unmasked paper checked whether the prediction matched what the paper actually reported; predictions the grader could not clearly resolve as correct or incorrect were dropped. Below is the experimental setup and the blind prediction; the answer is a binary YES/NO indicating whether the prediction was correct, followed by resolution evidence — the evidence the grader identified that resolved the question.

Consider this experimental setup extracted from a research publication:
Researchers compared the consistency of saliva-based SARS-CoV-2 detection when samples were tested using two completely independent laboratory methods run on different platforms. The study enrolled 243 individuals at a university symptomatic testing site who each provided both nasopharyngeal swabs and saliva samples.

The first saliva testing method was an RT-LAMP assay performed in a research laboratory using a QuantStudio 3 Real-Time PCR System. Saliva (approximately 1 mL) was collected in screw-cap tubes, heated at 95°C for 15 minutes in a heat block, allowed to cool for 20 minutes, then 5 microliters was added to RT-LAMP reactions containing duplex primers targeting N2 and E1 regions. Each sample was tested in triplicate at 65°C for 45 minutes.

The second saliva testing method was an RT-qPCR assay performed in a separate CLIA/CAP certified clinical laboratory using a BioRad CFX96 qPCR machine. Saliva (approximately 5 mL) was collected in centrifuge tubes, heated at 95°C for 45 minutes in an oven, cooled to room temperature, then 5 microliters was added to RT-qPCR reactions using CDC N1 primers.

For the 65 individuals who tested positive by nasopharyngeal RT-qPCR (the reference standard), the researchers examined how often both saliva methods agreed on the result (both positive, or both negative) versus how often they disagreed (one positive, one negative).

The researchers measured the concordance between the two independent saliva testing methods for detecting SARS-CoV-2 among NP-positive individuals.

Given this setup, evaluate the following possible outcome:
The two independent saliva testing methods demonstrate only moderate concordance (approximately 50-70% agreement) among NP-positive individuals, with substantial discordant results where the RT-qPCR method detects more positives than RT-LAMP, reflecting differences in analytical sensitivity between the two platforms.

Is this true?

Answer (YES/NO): NO